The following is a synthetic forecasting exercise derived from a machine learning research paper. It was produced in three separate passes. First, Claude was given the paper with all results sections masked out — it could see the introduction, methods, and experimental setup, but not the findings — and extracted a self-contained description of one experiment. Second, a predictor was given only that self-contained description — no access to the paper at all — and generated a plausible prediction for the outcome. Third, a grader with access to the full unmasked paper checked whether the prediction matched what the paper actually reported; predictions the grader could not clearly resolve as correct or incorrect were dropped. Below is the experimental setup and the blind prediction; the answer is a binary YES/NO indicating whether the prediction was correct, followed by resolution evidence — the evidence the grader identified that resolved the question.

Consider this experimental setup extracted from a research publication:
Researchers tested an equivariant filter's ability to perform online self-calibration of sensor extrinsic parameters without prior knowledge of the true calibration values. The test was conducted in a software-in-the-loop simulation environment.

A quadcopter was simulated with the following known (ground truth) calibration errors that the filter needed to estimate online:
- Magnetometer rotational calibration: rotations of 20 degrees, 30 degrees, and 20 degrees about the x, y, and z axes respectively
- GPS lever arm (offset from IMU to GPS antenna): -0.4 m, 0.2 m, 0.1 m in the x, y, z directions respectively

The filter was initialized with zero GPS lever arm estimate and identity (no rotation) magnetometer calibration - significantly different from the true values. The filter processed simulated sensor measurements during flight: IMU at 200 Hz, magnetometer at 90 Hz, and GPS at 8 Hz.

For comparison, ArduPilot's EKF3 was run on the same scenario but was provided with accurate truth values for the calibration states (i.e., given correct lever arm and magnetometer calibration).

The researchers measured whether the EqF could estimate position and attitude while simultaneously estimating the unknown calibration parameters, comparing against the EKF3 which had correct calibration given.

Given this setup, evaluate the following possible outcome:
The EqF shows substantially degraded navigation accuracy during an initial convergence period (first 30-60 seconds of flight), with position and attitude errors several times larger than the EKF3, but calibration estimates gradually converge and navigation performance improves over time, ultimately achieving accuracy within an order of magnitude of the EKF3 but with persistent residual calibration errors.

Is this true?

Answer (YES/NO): NO